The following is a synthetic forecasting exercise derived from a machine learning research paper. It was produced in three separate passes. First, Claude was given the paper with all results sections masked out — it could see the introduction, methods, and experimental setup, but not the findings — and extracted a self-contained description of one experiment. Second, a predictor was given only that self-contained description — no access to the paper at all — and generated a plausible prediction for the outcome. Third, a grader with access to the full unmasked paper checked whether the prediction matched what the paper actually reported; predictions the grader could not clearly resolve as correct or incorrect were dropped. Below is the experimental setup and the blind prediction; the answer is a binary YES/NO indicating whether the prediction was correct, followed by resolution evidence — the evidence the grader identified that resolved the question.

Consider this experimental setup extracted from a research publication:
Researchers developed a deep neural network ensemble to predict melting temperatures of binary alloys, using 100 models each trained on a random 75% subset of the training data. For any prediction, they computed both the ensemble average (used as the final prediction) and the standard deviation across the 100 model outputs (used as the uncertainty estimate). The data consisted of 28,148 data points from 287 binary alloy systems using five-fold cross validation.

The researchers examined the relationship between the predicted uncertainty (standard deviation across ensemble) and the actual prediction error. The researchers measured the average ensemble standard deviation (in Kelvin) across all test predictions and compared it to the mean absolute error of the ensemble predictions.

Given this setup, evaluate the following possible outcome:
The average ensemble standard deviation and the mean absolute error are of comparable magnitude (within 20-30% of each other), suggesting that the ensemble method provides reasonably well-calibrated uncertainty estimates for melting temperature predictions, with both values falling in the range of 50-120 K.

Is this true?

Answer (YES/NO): NO